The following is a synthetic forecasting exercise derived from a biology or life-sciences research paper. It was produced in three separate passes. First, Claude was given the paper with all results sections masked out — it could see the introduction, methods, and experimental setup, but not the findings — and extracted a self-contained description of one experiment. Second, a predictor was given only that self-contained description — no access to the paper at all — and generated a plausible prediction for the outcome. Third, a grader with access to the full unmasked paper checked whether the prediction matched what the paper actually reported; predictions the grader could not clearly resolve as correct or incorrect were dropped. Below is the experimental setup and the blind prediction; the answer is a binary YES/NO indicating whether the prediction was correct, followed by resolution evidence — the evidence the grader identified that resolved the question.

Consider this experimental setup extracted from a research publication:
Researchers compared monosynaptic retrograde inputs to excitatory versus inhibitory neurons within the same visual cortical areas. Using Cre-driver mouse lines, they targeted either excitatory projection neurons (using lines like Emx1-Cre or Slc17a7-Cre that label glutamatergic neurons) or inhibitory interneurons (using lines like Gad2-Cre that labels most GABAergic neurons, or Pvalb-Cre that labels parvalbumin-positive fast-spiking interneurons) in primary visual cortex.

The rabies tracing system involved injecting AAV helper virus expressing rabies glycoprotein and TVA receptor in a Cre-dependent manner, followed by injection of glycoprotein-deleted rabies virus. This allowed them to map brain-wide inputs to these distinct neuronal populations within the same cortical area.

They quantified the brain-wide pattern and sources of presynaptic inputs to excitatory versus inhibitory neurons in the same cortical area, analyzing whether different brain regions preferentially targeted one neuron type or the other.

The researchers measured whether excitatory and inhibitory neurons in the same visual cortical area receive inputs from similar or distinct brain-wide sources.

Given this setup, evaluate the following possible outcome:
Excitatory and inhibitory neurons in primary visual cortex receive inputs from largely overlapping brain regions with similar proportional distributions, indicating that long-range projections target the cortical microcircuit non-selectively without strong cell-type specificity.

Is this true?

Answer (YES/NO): NO